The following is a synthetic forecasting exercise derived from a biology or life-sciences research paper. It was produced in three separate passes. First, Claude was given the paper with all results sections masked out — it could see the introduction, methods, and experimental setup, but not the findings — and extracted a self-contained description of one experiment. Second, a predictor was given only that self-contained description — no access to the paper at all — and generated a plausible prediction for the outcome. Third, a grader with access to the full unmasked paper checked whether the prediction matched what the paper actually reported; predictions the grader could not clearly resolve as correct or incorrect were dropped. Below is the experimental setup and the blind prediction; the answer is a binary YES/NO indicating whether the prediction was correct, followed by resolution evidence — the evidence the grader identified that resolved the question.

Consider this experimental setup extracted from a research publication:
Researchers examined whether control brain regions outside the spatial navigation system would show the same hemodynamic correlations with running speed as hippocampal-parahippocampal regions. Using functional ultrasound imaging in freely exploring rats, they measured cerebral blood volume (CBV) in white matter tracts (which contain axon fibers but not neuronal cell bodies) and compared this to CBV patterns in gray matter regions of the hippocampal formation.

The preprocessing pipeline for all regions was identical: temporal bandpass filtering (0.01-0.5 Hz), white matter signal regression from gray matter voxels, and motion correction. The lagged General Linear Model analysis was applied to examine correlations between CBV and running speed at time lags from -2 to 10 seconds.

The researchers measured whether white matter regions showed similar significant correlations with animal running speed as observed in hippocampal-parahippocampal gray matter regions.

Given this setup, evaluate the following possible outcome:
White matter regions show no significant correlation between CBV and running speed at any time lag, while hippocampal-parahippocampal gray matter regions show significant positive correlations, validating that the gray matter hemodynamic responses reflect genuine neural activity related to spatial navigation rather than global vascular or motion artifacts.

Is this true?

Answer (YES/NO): YES